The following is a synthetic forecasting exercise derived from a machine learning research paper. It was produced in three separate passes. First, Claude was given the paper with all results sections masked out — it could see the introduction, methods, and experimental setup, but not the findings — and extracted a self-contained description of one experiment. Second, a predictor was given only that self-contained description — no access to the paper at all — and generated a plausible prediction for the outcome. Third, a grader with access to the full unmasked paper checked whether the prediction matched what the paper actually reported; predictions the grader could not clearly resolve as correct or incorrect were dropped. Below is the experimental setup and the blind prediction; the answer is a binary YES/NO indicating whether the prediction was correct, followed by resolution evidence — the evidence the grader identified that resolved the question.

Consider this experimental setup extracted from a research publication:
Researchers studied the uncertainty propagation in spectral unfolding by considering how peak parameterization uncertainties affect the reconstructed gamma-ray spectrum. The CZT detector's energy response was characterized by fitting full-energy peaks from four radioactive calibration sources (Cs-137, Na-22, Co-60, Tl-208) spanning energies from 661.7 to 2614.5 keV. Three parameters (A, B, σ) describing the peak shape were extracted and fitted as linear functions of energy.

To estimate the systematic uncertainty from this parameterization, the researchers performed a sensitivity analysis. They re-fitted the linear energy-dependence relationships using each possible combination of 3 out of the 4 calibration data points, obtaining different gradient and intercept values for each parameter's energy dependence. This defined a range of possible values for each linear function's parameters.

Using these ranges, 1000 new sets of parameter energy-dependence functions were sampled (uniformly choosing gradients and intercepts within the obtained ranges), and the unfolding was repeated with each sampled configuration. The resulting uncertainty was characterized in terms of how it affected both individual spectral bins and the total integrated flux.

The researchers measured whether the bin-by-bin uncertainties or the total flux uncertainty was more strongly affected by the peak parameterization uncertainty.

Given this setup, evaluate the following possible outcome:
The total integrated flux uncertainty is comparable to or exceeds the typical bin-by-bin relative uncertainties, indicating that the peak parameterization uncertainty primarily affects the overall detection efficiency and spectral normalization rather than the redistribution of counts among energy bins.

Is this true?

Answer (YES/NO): NO